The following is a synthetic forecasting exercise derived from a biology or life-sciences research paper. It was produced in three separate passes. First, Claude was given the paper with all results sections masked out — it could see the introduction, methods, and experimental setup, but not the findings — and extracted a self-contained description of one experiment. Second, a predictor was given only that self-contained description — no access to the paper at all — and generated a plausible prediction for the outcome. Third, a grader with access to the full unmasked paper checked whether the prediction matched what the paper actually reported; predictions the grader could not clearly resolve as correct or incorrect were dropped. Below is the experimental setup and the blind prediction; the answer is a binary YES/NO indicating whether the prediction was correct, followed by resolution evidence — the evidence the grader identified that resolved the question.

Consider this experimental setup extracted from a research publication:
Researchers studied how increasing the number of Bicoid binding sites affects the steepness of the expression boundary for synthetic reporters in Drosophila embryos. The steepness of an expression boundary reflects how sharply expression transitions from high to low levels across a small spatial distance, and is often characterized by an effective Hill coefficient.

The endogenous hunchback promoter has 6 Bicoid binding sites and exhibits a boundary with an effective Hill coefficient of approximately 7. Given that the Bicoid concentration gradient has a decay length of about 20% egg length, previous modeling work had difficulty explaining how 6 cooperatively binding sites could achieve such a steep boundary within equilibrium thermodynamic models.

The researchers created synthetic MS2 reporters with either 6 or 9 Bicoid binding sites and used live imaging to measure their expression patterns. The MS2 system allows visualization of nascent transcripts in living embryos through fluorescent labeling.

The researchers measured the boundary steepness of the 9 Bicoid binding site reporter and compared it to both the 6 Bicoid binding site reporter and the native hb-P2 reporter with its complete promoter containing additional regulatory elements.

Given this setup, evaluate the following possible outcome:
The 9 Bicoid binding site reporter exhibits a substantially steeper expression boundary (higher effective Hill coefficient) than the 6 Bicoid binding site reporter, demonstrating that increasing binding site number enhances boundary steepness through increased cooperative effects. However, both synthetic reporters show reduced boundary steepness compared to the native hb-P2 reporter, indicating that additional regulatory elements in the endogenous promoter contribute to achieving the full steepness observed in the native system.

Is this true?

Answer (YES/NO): YES